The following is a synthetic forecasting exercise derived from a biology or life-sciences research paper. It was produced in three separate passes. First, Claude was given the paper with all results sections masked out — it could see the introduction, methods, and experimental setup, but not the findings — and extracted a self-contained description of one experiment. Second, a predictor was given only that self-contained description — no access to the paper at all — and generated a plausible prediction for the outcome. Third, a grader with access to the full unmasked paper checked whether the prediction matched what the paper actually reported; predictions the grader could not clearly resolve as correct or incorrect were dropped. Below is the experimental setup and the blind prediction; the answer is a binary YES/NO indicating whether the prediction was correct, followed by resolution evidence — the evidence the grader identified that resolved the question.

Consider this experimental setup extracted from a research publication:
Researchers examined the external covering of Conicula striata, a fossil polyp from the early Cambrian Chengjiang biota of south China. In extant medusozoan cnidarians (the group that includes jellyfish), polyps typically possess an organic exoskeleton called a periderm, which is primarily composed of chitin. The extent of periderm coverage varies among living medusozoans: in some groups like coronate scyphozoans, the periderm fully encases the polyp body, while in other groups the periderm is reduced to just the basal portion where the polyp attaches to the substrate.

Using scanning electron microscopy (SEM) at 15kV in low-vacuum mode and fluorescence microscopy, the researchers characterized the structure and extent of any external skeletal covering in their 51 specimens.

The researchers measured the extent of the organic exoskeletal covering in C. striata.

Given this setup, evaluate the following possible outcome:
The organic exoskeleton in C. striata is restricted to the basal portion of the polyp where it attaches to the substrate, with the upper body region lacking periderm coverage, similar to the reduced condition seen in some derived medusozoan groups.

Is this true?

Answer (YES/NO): NO